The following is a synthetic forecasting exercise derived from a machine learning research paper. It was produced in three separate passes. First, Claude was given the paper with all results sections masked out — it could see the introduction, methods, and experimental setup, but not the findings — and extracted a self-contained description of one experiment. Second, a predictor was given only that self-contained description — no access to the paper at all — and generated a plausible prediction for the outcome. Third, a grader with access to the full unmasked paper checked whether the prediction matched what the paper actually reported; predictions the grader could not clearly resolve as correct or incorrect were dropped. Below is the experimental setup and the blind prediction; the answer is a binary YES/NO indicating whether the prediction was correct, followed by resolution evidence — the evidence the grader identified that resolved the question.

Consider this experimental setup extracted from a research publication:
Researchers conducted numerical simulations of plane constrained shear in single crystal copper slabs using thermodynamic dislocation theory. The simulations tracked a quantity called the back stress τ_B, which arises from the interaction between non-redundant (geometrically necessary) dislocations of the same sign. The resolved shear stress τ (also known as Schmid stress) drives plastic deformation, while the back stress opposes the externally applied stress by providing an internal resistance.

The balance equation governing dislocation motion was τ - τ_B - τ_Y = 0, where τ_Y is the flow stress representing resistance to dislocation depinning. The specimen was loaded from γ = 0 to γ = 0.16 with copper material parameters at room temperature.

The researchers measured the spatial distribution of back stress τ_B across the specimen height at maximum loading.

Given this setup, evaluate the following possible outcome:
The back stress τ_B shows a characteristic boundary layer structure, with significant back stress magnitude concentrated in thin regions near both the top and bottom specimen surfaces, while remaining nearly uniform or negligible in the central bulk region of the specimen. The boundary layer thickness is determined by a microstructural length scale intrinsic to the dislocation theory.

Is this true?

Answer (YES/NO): YES